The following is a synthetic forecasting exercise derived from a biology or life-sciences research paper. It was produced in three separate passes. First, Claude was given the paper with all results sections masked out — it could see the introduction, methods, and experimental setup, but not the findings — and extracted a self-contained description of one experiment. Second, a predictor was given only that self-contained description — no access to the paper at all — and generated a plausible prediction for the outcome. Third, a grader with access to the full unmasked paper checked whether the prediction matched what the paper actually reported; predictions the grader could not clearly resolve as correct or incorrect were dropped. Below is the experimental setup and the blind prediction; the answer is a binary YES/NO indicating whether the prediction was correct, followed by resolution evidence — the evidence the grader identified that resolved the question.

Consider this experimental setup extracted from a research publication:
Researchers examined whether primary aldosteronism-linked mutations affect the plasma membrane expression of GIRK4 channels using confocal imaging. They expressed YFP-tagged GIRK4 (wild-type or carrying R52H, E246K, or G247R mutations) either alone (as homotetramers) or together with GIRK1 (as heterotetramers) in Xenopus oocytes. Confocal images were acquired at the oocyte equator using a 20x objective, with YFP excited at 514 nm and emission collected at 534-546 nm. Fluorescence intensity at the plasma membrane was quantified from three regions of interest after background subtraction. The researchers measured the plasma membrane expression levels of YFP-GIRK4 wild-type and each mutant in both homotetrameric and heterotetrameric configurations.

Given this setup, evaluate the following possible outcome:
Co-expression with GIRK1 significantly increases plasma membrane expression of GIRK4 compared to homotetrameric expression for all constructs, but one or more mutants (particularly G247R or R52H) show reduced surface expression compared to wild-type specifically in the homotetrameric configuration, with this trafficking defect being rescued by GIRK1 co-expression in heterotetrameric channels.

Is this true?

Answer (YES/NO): NO